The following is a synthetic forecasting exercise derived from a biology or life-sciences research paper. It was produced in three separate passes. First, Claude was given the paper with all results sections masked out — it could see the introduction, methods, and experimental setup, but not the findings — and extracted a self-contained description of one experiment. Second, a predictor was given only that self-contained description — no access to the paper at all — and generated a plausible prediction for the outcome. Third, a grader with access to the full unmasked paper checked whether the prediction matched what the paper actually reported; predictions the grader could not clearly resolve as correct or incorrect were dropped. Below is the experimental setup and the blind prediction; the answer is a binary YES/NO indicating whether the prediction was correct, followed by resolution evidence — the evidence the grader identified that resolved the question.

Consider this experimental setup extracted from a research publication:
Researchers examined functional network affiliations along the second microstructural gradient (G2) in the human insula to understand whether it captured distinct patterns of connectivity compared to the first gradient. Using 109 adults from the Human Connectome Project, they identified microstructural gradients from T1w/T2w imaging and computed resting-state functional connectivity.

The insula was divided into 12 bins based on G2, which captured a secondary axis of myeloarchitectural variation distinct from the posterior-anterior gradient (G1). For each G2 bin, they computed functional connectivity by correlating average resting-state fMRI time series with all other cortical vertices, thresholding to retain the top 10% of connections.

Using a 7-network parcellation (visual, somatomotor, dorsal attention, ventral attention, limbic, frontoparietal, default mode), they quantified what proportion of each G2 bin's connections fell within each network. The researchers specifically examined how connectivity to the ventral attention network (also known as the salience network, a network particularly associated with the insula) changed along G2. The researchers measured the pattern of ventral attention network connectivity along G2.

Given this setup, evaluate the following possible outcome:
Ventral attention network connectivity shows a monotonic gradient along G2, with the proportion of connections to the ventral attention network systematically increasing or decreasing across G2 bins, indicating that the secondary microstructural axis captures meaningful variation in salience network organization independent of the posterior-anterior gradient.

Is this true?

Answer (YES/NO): YES